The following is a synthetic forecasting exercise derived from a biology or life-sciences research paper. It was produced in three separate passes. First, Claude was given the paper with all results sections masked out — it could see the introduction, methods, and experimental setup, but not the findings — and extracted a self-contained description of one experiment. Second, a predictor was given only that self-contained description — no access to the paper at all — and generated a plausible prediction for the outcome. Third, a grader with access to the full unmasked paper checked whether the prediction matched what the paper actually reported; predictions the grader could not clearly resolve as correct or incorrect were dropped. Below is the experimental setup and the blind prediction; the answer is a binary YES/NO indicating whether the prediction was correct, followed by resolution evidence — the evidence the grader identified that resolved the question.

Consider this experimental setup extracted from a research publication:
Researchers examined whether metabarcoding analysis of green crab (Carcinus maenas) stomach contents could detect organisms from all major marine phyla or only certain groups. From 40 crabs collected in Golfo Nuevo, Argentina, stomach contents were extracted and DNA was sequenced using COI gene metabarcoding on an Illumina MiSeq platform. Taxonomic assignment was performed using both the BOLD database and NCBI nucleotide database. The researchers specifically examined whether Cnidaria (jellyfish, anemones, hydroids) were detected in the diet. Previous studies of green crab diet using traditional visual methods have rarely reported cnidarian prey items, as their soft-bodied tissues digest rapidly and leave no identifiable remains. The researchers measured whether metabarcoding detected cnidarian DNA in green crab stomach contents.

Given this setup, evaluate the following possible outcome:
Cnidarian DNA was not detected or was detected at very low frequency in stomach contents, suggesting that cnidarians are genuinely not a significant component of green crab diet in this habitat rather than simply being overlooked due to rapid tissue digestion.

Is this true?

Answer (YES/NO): YES